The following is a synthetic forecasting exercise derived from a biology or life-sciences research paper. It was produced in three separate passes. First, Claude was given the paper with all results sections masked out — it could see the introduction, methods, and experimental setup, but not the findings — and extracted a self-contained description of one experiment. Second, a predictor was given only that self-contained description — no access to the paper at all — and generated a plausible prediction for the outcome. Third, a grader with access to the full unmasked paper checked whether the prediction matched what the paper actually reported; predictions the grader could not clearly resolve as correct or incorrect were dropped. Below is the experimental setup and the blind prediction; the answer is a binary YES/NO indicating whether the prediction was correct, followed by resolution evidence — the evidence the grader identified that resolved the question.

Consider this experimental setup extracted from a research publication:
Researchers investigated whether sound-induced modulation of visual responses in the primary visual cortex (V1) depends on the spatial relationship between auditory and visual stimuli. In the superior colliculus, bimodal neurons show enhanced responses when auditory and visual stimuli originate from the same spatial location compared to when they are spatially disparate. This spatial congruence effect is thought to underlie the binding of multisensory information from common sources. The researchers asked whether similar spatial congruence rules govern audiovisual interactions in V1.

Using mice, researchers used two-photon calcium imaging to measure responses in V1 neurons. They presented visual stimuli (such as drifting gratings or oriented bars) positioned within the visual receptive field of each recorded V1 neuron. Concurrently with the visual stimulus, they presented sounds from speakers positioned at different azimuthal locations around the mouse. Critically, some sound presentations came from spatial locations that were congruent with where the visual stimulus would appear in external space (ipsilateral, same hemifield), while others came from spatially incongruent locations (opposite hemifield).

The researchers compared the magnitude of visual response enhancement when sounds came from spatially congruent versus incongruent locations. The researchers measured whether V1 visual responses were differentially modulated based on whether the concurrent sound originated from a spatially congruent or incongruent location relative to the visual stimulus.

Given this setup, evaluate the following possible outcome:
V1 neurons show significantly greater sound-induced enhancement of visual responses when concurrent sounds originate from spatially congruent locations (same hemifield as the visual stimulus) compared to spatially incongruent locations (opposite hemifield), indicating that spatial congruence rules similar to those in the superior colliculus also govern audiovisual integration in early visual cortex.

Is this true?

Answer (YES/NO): NO